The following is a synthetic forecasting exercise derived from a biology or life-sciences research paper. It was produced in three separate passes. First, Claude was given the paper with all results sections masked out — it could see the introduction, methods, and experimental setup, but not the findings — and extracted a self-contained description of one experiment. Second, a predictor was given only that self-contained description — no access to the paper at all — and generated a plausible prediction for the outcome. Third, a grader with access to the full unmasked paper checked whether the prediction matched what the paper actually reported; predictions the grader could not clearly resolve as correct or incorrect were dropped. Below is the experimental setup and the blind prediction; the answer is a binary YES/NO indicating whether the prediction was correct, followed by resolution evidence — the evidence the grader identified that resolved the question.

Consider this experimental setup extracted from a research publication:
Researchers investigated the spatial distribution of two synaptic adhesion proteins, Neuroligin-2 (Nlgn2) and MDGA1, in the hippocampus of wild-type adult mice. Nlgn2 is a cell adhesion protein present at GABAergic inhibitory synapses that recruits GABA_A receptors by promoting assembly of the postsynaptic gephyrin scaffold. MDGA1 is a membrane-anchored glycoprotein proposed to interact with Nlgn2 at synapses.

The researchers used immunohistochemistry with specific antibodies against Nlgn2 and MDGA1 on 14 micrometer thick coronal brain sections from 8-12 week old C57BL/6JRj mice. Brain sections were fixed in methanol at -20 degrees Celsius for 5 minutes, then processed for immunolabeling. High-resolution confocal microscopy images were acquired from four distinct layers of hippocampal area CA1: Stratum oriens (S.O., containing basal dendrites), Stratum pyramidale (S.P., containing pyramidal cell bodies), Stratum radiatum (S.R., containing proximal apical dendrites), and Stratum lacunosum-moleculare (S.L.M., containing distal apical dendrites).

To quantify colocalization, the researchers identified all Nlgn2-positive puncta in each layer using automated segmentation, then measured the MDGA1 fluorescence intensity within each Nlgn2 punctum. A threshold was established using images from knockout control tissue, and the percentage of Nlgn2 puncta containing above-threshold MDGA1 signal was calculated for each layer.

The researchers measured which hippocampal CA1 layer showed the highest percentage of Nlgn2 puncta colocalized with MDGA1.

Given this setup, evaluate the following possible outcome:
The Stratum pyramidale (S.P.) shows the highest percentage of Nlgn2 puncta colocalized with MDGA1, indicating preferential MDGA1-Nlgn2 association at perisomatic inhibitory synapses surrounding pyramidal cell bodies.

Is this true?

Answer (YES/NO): NO